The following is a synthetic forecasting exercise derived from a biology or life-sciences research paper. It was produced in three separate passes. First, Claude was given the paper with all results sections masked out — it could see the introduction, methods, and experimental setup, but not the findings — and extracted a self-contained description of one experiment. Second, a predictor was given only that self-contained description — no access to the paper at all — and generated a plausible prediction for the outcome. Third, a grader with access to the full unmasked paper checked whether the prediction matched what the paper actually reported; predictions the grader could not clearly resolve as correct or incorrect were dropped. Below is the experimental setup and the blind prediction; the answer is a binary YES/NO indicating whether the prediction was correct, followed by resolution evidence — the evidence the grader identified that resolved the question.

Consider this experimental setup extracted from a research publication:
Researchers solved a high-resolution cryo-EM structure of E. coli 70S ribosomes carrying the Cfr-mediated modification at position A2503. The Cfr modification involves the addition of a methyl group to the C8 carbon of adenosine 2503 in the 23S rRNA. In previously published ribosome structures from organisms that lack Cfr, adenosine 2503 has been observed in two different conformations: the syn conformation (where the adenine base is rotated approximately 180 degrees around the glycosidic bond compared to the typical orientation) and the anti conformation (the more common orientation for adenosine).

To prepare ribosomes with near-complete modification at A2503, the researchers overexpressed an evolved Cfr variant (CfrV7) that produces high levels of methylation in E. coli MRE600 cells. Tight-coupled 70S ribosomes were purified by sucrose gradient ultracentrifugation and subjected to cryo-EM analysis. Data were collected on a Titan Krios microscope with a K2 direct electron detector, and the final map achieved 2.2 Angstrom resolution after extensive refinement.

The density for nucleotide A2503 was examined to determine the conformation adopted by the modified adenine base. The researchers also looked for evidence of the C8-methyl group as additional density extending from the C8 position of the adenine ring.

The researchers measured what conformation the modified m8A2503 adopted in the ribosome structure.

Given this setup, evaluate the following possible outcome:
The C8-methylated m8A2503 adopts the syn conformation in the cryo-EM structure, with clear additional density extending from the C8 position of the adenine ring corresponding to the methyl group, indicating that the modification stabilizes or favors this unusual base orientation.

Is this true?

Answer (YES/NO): NO